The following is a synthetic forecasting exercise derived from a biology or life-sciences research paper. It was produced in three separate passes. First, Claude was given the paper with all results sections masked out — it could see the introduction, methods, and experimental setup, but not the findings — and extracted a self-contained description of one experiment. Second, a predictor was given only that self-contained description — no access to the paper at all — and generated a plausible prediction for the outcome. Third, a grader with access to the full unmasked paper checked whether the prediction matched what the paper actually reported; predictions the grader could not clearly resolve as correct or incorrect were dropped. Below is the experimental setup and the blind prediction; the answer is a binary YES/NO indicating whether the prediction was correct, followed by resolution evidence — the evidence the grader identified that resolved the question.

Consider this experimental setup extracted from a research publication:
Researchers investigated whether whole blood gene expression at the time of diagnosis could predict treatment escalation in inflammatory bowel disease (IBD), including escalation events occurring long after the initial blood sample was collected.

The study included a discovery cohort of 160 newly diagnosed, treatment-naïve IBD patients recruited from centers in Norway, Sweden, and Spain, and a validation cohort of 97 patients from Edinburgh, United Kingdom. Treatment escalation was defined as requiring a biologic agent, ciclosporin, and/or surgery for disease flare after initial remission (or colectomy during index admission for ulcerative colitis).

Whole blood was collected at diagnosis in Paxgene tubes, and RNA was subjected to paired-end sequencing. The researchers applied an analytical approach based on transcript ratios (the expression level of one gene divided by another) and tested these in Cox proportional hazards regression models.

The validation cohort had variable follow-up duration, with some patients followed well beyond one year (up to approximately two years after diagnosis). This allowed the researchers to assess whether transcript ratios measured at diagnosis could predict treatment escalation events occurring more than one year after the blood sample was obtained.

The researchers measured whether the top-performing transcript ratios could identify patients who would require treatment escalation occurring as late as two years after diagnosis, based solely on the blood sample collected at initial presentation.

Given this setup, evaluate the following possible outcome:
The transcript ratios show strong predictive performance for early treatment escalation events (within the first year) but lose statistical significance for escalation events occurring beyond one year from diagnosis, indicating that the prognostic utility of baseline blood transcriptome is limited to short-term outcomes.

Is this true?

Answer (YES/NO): NO